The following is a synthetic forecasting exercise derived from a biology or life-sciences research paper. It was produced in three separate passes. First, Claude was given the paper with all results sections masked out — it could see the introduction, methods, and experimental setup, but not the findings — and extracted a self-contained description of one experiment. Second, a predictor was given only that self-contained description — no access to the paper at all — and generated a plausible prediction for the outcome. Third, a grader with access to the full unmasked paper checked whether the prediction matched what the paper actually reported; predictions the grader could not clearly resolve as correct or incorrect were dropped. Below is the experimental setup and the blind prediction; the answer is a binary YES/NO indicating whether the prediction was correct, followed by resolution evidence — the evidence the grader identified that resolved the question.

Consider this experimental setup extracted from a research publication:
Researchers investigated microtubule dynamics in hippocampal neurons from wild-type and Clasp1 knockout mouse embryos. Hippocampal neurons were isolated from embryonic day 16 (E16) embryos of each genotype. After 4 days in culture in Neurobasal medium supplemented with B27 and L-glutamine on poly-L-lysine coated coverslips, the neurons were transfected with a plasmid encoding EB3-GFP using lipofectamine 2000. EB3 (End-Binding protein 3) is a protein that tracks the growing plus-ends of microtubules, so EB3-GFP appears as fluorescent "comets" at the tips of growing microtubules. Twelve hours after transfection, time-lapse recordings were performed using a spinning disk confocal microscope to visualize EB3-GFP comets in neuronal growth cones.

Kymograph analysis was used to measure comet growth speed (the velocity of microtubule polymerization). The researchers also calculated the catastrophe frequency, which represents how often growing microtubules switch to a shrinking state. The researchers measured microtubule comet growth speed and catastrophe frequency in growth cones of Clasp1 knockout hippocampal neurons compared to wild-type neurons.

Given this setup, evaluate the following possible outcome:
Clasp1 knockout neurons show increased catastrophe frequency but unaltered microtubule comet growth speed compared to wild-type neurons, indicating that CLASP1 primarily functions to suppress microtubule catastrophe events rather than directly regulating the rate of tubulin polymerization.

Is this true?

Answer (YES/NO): YES